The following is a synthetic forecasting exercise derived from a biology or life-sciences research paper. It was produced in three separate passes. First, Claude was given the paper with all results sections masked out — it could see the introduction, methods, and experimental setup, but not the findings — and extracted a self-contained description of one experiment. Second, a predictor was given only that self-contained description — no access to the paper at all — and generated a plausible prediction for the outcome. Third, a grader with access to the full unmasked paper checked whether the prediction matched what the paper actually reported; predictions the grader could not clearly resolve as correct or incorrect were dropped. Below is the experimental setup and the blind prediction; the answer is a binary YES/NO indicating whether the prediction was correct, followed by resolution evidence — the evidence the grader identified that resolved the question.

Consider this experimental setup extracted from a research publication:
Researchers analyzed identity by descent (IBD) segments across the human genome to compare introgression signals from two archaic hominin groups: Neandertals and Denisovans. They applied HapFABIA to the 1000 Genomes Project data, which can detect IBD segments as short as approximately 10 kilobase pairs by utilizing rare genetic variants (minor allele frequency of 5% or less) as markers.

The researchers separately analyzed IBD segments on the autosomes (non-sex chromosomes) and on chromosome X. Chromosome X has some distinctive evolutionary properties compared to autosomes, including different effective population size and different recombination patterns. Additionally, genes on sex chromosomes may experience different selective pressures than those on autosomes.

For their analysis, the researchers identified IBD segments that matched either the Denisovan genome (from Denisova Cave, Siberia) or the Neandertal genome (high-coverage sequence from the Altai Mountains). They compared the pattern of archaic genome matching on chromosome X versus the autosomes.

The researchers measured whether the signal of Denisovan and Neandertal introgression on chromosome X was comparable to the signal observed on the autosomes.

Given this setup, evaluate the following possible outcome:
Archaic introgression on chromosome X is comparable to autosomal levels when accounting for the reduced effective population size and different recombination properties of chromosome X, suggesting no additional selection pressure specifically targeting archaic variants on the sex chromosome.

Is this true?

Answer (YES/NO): NO